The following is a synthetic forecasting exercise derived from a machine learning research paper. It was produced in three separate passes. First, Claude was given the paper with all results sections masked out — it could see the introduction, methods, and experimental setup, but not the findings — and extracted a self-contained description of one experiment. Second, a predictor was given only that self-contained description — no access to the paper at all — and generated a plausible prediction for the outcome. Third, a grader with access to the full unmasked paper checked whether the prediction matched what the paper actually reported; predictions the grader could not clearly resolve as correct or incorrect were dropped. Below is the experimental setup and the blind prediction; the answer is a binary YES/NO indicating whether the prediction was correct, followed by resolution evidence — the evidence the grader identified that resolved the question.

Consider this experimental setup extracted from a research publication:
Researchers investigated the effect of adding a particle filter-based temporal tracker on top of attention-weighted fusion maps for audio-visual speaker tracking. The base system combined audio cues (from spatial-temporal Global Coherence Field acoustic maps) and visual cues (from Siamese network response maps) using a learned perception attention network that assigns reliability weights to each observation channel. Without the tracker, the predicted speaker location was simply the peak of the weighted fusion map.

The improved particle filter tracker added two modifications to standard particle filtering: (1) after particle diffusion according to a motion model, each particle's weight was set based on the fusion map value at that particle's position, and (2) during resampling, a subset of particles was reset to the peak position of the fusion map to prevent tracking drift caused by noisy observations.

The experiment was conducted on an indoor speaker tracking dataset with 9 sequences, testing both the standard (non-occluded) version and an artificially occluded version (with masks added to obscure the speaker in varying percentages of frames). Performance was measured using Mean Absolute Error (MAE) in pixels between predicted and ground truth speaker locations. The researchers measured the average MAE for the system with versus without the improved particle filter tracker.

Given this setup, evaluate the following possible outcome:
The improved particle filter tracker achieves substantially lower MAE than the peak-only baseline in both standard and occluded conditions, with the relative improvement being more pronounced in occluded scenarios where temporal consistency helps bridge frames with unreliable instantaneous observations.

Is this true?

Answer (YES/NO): NO